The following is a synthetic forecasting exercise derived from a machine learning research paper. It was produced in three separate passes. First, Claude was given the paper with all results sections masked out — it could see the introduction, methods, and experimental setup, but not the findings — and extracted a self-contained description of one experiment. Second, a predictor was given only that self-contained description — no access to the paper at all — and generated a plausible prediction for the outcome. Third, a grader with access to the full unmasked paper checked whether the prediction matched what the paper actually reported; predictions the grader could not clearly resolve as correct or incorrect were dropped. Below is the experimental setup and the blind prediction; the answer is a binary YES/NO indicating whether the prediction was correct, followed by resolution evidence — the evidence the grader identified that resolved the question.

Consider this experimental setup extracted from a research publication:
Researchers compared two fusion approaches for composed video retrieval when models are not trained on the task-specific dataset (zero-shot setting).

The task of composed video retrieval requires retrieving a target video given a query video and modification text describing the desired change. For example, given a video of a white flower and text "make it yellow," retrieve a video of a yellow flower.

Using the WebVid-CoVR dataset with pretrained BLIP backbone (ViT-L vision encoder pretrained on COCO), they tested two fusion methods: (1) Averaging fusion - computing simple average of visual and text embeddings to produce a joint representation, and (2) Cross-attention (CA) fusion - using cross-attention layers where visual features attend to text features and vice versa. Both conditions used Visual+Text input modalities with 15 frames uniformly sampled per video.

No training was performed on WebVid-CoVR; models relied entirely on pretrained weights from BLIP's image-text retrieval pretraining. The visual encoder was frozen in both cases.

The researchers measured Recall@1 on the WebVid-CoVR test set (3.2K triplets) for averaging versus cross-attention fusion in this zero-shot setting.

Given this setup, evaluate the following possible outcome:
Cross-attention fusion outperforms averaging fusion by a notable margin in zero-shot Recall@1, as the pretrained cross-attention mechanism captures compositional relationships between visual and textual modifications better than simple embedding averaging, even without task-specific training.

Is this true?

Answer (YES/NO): NO